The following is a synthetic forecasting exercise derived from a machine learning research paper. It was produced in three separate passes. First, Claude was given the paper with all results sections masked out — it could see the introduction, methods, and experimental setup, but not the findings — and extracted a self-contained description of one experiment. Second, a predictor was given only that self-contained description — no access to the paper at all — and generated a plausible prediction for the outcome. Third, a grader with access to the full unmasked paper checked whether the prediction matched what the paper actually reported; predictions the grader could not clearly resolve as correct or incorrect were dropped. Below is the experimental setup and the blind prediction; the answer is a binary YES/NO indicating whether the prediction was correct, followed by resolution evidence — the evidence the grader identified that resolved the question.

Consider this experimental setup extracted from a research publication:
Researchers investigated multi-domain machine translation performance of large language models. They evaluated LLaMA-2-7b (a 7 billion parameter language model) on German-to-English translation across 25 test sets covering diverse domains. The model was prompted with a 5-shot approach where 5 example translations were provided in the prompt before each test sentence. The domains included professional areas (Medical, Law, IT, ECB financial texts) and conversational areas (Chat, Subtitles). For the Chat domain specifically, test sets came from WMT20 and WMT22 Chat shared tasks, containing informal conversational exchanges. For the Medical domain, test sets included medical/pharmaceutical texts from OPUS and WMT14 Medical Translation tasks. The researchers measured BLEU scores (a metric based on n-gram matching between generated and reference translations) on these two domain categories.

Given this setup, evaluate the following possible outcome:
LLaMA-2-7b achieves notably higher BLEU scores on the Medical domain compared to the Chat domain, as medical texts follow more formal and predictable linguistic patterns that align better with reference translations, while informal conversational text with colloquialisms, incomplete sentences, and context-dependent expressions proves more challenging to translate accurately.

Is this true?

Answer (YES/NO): NO